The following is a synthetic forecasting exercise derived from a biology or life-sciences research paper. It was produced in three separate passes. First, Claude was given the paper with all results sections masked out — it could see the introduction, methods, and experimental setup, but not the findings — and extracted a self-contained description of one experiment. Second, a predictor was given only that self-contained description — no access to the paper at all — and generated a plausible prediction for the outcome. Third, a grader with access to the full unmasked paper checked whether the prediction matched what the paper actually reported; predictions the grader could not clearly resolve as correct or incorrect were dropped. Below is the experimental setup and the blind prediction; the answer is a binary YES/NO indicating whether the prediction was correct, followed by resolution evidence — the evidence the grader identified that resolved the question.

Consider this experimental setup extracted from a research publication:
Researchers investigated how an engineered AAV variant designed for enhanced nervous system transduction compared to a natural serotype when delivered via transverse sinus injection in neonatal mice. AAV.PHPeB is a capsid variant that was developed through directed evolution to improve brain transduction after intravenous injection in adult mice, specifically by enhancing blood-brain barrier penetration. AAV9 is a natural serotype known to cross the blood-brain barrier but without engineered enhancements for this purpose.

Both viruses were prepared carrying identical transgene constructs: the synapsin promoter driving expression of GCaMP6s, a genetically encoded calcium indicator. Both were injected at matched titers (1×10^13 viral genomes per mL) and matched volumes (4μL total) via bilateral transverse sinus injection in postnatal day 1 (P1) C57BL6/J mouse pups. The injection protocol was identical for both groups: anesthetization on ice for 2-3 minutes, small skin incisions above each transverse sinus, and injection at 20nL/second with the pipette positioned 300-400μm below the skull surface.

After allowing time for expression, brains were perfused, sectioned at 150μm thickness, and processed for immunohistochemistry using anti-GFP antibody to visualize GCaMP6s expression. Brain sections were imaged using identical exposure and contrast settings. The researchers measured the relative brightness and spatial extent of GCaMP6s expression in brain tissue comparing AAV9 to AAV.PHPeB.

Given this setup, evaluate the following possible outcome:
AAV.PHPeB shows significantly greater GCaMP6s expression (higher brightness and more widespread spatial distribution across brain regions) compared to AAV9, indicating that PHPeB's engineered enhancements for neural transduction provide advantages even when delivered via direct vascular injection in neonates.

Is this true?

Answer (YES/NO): NO